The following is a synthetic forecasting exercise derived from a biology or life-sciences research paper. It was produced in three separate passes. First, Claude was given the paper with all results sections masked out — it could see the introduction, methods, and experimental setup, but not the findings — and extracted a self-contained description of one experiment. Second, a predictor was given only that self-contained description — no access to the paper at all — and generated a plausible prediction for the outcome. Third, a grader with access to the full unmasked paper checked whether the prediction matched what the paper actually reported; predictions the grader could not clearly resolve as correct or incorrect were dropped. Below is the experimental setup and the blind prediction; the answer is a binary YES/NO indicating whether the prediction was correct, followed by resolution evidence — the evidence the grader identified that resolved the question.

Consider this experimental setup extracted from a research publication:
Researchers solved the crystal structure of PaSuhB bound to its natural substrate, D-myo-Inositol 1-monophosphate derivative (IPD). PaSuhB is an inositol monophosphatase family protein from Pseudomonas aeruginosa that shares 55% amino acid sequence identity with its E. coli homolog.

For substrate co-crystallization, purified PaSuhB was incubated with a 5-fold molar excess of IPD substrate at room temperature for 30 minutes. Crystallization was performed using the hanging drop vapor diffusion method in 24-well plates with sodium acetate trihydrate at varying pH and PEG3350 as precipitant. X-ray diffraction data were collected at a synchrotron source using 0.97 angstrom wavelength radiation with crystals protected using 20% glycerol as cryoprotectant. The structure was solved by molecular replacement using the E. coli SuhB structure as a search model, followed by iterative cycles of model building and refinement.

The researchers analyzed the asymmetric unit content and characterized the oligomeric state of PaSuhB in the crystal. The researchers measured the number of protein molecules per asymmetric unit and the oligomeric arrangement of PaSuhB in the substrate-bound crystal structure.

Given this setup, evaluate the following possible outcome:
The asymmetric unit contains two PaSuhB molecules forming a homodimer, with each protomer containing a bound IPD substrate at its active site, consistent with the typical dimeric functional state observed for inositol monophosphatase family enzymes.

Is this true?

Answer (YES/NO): YES